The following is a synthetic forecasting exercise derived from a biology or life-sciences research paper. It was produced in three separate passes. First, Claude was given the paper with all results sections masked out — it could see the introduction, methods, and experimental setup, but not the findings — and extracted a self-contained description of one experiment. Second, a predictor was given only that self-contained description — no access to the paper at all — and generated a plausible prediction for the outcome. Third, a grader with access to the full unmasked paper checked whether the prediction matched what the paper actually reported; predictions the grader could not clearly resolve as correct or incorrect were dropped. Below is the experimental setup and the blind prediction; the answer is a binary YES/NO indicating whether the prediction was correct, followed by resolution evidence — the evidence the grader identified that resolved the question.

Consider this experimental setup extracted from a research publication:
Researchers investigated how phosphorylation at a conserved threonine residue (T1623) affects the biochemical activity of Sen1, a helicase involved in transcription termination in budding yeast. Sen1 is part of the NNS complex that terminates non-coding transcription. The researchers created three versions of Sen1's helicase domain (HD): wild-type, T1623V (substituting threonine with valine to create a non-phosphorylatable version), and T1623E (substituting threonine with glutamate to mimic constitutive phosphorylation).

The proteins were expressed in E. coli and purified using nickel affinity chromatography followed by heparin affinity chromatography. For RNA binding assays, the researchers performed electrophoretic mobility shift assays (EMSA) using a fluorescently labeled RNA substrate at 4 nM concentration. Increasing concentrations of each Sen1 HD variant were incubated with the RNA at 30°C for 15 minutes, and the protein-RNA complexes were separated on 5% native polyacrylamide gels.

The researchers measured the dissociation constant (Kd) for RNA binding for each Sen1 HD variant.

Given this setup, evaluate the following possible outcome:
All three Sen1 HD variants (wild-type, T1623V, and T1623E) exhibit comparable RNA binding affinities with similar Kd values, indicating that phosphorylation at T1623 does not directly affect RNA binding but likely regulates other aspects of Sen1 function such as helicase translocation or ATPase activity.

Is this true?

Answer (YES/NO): NO